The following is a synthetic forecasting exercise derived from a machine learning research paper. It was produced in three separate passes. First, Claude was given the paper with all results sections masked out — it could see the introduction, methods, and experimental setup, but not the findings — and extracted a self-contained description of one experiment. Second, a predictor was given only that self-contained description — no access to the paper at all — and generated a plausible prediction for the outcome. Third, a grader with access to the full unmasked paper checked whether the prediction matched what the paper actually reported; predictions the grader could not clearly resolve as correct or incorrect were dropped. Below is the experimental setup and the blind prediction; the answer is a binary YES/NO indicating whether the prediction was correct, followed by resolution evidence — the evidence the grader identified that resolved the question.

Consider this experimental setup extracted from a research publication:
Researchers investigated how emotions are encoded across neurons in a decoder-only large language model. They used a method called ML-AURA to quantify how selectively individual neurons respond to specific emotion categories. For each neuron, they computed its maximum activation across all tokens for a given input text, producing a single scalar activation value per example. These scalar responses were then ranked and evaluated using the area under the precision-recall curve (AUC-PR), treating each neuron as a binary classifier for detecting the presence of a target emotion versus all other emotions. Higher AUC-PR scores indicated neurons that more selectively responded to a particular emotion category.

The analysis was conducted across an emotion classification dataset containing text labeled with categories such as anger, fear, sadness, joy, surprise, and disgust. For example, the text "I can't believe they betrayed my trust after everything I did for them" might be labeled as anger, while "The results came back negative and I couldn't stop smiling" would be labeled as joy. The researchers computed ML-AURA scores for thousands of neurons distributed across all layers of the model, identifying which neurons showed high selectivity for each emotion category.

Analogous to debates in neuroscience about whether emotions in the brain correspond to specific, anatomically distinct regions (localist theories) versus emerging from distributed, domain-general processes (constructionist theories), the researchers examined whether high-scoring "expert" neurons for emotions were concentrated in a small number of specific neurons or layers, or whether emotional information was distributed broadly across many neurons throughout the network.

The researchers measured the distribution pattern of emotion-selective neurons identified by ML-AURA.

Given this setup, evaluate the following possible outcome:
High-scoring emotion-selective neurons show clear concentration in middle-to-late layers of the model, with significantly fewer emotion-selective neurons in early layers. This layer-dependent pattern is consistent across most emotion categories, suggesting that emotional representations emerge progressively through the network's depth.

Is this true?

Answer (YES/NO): NO